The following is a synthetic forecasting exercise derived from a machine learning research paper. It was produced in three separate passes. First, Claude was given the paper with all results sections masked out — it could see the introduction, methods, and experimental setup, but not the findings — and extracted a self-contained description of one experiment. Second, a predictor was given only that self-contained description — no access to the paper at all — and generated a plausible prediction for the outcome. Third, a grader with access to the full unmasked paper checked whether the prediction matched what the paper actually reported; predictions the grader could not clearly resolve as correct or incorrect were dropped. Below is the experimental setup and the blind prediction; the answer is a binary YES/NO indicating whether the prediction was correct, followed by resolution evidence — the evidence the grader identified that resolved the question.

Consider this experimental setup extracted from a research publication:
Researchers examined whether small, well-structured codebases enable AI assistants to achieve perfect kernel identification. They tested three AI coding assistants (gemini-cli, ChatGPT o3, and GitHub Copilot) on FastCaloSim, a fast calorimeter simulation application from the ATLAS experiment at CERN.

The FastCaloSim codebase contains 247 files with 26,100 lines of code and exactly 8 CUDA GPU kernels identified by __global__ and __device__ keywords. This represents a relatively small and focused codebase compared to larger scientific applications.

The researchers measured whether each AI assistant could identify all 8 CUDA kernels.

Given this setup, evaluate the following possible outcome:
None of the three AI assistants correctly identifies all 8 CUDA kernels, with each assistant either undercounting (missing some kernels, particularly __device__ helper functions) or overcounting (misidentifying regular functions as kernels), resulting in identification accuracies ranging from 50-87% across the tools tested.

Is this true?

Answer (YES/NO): NO